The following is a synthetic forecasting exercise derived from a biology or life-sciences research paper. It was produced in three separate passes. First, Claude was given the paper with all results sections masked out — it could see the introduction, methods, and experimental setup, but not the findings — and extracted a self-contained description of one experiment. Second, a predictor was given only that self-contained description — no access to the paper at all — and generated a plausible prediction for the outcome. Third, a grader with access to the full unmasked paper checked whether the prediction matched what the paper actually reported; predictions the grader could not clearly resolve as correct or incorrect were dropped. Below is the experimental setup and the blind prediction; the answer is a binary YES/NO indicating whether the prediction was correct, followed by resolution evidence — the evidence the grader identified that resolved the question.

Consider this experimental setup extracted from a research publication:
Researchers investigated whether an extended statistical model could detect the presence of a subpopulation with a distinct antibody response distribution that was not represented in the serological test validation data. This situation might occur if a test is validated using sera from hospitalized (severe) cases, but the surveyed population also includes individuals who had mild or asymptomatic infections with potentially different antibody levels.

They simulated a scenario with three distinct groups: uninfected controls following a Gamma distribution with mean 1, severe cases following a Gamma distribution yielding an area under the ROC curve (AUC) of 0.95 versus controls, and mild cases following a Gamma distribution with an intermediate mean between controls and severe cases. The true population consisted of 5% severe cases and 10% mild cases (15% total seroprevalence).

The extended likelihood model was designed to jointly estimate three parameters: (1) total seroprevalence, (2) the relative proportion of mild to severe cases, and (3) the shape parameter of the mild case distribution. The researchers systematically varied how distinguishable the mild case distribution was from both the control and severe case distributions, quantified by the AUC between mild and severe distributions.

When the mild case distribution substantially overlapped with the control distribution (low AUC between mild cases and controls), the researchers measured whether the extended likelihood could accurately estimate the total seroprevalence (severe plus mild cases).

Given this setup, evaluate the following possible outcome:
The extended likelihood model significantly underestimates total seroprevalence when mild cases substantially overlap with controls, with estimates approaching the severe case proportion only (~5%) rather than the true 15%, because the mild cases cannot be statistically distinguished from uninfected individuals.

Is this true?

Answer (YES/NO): NO